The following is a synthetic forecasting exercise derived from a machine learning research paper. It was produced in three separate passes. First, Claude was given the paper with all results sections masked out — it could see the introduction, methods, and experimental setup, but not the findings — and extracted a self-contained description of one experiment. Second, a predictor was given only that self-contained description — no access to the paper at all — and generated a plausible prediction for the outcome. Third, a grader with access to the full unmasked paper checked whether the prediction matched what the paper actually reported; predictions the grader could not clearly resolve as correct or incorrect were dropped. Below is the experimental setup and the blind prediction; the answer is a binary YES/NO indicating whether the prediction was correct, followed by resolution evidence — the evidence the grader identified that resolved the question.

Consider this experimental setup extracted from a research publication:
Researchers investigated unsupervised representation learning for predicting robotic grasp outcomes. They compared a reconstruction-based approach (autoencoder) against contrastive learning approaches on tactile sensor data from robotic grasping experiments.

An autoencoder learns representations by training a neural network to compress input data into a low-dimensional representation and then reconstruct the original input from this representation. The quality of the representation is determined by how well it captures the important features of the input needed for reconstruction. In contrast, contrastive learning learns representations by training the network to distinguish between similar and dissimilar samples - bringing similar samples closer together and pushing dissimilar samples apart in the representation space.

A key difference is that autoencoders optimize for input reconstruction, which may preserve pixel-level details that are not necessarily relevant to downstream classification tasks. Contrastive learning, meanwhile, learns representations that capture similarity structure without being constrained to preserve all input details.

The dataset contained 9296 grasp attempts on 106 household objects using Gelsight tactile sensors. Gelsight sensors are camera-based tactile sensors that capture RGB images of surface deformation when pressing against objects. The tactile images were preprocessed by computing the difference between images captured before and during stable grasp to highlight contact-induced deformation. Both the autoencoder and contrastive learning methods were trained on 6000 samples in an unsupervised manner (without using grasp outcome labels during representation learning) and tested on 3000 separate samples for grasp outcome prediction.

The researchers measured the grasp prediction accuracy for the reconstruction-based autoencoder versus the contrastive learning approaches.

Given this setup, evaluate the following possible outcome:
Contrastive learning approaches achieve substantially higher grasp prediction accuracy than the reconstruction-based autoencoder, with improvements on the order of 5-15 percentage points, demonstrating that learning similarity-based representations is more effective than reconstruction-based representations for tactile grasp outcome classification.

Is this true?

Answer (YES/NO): YES